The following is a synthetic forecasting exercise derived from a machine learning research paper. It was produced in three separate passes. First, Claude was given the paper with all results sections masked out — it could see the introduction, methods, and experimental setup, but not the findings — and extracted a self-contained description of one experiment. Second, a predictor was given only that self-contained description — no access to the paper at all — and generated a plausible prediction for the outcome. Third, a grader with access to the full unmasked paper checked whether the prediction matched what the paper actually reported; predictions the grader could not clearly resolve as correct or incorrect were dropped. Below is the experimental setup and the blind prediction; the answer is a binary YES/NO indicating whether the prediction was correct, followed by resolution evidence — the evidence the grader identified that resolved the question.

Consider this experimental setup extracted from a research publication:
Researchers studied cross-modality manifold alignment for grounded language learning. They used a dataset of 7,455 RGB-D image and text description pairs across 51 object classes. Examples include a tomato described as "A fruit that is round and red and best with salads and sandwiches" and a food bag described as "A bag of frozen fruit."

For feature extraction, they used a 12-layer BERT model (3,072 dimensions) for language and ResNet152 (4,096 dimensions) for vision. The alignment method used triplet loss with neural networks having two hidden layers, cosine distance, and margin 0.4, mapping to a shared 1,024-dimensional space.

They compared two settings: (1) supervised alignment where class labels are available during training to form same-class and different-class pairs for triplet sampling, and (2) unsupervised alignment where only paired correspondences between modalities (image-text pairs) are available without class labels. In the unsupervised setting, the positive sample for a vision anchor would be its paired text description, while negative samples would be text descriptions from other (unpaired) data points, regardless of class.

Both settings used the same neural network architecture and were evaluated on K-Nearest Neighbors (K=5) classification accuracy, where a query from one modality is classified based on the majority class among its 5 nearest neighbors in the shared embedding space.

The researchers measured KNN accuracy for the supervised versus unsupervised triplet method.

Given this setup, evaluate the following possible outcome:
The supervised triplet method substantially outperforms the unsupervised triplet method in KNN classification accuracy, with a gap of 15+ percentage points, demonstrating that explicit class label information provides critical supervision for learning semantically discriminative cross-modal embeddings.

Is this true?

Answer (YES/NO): NO